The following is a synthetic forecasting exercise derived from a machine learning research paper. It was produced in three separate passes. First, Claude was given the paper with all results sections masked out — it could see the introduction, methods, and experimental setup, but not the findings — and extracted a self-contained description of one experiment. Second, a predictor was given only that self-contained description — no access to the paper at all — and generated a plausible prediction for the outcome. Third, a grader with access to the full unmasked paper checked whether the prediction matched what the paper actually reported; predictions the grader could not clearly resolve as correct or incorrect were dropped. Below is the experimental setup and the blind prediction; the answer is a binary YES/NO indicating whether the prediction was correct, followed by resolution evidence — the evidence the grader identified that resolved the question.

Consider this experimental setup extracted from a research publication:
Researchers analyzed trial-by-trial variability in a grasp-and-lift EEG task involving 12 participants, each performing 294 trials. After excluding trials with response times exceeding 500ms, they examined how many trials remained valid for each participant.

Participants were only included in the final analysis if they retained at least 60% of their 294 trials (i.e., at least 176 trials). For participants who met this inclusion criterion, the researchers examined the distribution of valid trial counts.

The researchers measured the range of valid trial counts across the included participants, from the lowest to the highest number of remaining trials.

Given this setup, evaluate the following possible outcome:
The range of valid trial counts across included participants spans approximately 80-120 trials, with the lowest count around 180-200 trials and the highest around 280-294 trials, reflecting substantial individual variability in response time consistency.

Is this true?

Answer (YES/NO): YES